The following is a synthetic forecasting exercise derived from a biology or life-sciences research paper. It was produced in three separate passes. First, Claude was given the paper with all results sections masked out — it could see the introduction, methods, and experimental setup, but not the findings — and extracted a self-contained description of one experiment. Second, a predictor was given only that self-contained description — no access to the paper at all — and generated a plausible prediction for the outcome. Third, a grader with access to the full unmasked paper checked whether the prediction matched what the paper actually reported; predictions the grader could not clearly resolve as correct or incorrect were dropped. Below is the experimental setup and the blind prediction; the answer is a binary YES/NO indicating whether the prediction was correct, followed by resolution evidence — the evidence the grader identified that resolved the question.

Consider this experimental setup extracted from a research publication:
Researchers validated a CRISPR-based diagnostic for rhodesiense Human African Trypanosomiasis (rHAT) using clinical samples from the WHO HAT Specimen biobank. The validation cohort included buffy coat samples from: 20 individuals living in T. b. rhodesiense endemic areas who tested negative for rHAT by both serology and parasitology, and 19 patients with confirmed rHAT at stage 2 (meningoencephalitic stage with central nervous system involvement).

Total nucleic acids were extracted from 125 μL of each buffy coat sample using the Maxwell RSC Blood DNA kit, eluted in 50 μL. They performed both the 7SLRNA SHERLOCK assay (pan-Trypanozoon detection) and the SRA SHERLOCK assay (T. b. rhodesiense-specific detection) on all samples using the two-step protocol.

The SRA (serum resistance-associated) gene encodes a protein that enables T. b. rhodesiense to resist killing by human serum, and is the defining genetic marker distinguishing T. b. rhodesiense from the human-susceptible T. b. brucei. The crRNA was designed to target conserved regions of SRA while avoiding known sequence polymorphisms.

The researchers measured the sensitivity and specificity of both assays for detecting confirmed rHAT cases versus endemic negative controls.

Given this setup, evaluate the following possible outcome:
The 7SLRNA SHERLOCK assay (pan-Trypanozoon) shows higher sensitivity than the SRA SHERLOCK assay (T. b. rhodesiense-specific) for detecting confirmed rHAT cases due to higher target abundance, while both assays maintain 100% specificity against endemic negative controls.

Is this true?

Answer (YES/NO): NO